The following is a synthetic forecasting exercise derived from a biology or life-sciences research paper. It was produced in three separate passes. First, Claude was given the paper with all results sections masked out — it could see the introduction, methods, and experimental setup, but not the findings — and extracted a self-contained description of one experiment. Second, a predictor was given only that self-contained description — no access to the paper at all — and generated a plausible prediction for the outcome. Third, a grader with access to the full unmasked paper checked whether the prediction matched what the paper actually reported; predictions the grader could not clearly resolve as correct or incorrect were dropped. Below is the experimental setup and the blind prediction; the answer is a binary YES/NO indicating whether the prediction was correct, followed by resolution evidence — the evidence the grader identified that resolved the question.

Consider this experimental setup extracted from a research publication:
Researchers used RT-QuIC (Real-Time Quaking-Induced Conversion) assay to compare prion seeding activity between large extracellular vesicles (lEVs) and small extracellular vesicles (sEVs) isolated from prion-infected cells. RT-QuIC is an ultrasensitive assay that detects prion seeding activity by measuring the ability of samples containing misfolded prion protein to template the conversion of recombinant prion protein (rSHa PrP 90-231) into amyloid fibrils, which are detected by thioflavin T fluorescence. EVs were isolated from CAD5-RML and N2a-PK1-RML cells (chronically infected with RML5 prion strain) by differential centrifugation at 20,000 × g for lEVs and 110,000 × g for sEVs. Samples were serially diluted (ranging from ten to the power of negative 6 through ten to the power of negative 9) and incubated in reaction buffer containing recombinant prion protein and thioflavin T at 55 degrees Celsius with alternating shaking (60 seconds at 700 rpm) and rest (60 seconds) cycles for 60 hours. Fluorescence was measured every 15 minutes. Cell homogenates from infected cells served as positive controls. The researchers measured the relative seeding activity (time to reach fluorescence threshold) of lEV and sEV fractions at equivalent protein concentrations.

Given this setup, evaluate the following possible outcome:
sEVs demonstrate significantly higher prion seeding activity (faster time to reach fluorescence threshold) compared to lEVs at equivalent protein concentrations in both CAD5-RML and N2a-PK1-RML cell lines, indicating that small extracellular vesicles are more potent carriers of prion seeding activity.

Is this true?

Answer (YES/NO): NO